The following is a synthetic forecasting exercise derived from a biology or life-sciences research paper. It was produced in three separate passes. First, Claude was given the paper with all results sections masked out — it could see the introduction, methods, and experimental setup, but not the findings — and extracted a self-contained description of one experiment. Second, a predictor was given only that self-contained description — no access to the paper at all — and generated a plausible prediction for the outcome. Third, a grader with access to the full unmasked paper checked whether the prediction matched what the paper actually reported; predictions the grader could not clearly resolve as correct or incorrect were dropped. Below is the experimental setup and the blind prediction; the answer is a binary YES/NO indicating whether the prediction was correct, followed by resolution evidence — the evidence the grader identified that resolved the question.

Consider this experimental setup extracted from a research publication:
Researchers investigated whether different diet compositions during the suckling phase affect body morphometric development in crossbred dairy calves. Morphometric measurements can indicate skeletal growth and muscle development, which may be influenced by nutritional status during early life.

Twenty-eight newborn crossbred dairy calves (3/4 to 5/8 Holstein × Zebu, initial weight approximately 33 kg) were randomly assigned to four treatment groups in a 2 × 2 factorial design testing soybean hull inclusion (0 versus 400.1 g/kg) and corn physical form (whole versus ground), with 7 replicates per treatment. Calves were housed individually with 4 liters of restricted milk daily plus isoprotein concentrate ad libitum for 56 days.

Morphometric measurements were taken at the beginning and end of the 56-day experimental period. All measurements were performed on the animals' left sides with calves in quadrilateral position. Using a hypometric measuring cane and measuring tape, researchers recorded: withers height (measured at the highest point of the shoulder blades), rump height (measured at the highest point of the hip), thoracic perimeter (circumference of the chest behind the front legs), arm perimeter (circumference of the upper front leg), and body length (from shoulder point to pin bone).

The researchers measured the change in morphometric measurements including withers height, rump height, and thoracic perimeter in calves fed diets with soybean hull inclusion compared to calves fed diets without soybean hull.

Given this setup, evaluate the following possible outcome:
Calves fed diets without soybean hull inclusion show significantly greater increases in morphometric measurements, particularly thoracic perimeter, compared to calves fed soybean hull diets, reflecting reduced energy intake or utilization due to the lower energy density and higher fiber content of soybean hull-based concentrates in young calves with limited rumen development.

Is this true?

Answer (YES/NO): NO